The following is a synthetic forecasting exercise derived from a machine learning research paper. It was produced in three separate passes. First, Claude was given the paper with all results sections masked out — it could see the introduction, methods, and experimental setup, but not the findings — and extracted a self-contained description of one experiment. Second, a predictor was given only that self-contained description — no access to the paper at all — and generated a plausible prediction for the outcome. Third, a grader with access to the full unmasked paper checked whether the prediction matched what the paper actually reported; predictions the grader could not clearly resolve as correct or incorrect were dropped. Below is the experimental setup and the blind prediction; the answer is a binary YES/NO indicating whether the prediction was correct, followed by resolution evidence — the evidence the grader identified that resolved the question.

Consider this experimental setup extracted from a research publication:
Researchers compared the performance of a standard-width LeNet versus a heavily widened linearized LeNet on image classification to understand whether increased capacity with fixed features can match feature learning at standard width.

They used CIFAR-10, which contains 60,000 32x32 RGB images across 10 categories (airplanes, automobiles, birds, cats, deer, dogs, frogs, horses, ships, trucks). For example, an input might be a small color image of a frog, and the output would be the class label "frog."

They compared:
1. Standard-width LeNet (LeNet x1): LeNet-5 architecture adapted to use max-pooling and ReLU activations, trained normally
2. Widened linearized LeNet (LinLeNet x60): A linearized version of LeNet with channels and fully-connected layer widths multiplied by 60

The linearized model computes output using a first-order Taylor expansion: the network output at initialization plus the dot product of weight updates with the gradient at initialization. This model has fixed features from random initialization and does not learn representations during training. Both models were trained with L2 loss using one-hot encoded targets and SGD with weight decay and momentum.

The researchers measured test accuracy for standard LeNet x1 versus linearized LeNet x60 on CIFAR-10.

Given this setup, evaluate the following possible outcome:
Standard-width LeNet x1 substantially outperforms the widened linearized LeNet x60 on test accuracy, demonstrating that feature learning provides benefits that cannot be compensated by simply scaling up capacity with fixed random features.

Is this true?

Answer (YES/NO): NO